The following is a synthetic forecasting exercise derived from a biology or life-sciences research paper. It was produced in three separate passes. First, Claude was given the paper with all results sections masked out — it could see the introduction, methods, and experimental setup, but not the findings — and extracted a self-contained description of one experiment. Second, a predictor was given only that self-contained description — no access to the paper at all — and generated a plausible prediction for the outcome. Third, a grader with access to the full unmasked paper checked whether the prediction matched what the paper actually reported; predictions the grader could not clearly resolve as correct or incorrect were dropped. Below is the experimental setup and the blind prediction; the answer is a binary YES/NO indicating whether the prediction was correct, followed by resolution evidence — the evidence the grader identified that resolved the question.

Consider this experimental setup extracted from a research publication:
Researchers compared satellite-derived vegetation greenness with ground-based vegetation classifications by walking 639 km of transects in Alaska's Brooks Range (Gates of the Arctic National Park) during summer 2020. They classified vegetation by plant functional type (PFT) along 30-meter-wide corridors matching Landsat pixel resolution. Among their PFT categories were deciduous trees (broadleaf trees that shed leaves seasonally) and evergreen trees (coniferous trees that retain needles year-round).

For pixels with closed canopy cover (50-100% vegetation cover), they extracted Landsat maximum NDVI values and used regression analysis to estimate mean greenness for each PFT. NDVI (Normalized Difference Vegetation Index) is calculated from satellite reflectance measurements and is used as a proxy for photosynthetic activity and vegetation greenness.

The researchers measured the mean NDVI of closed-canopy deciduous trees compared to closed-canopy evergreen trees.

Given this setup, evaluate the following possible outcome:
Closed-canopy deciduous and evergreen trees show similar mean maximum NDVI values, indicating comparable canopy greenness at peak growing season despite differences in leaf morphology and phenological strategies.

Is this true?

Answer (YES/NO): NO